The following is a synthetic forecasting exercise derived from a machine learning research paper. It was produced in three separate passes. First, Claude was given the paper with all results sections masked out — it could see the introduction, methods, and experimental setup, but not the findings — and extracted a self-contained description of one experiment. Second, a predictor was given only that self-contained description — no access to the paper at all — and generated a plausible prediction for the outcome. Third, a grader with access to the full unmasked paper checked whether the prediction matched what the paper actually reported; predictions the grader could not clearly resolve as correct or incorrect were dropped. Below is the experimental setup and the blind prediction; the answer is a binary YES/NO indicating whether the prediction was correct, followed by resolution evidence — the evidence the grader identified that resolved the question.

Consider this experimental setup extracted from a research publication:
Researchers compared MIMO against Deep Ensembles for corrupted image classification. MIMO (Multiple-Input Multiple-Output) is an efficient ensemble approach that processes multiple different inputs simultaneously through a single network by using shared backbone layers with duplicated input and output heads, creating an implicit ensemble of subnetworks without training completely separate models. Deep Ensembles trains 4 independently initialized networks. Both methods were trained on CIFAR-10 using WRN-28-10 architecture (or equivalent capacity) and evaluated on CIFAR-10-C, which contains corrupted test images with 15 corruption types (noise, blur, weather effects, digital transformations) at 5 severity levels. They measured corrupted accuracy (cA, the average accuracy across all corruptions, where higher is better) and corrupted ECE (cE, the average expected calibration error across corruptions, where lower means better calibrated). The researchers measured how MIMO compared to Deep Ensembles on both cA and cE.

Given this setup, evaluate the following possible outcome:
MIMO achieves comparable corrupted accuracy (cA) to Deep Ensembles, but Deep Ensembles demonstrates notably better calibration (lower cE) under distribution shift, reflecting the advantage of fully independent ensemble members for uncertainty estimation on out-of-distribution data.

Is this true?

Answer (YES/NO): NO